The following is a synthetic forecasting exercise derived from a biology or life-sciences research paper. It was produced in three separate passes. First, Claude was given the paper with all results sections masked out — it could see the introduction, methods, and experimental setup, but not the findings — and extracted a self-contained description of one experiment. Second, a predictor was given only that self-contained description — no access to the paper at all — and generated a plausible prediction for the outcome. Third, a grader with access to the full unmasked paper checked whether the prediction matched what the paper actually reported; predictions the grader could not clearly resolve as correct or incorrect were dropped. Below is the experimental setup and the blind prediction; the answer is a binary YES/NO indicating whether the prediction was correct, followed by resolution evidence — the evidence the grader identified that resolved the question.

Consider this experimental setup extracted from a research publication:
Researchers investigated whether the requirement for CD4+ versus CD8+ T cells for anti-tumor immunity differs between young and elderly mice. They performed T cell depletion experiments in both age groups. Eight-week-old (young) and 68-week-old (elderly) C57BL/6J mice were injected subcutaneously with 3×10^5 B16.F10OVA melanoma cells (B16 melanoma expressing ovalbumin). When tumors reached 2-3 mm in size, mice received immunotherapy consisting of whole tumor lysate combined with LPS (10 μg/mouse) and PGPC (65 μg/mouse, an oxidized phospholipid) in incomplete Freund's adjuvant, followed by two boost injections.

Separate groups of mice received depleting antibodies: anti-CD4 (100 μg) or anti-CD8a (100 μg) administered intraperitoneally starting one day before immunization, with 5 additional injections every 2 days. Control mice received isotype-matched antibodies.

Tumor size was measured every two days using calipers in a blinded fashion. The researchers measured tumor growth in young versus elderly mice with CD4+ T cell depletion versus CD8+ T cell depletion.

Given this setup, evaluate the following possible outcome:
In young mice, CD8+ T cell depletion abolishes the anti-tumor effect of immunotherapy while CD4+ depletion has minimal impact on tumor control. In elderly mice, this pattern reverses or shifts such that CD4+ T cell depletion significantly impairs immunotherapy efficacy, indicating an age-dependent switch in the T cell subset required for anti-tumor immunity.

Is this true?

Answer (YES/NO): YES